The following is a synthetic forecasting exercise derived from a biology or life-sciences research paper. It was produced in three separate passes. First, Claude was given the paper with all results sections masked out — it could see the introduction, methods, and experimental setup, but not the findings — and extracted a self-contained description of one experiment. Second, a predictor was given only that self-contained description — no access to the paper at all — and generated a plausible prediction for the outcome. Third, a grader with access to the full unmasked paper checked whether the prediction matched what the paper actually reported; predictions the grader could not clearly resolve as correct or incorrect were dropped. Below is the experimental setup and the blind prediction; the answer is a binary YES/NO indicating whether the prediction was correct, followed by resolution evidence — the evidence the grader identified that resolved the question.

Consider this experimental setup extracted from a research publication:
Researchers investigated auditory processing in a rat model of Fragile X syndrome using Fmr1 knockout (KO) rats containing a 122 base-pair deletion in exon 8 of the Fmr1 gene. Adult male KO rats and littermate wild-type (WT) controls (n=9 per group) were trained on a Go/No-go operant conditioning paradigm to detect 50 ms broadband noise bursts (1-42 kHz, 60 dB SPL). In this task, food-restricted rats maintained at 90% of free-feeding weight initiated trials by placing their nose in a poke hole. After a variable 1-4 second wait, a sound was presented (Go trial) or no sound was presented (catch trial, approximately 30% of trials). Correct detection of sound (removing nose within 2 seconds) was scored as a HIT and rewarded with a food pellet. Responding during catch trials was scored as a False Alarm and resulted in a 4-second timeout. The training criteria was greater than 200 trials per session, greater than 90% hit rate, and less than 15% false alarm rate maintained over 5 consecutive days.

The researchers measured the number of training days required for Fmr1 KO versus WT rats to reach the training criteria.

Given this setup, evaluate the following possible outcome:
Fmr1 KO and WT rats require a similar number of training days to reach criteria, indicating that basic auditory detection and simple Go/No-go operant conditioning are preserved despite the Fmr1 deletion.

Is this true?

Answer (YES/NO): YES